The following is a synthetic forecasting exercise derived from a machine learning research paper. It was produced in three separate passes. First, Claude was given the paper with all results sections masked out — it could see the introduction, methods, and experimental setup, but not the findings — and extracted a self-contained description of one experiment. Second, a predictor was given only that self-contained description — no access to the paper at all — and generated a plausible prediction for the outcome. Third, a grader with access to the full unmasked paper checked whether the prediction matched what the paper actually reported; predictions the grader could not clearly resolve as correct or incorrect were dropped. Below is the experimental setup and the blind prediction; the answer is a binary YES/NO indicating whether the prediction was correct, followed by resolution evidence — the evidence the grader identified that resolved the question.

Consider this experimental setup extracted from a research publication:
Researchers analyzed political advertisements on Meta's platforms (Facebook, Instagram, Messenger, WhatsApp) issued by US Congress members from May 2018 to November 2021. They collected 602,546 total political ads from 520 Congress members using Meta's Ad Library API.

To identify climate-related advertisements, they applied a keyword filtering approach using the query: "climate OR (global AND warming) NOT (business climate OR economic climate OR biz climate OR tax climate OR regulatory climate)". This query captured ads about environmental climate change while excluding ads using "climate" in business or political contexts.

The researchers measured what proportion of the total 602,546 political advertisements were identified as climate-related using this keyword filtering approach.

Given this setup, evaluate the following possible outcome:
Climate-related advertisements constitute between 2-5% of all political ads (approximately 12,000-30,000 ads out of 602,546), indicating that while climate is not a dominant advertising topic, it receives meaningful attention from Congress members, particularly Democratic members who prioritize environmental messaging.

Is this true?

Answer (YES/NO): YES